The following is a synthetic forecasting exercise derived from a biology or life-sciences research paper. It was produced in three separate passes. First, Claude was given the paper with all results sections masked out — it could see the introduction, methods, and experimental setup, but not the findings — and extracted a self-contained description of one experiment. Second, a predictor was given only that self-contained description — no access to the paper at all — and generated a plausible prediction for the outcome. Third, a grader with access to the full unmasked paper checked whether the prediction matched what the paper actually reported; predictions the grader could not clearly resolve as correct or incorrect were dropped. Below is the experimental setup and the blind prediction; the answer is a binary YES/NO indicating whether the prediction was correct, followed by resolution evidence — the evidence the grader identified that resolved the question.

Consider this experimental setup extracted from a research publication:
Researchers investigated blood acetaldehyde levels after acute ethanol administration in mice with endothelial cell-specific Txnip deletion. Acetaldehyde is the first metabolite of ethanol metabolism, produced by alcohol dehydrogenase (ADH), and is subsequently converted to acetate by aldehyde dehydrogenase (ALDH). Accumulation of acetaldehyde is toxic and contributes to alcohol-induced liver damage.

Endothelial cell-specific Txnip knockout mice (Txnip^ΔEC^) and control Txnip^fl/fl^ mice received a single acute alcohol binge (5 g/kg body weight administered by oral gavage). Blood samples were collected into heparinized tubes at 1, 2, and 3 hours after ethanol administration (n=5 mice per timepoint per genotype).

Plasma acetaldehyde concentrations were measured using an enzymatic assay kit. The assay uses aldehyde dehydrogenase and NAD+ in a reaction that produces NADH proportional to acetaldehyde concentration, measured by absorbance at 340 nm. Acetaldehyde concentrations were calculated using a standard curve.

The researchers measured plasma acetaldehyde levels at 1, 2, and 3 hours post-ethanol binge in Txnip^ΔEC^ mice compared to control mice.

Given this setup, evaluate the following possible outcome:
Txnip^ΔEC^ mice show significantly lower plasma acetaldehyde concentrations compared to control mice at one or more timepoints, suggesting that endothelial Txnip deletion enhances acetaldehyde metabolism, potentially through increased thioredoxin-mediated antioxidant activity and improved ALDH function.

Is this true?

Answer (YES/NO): NO